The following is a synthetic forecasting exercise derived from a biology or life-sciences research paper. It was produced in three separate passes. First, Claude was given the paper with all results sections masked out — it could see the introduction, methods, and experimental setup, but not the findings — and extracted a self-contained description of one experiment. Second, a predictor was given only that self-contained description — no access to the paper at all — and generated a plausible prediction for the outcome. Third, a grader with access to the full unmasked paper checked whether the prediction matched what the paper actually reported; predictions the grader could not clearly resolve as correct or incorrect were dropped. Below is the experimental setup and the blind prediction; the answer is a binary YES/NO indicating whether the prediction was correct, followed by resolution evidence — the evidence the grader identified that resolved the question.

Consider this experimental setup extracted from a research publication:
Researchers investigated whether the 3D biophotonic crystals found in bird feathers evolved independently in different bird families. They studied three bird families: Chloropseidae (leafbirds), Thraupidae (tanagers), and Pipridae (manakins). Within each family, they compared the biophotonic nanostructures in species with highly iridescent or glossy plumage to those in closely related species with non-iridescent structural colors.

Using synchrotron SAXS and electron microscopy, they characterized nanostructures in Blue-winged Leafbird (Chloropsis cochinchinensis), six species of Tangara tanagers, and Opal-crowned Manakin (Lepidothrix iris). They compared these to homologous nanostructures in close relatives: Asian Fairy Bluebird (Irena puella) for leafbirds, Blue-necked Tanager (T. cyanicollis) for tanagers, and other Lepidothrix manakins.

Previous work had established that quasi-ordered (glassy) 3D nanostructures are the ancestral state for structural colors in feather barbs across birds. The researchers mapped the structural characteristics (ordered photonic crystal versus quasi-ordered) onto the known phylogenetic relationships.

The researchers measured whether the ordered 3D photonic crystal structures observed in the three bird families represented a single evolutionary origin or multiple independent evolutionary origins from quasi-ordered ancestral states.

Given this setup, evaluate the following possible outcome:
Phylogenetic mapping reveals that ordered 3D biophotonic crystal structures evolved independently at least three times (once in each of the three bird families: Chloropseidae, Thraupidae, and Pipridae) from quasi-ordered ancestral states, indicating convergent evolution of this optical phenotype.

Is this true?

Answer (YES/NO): YES